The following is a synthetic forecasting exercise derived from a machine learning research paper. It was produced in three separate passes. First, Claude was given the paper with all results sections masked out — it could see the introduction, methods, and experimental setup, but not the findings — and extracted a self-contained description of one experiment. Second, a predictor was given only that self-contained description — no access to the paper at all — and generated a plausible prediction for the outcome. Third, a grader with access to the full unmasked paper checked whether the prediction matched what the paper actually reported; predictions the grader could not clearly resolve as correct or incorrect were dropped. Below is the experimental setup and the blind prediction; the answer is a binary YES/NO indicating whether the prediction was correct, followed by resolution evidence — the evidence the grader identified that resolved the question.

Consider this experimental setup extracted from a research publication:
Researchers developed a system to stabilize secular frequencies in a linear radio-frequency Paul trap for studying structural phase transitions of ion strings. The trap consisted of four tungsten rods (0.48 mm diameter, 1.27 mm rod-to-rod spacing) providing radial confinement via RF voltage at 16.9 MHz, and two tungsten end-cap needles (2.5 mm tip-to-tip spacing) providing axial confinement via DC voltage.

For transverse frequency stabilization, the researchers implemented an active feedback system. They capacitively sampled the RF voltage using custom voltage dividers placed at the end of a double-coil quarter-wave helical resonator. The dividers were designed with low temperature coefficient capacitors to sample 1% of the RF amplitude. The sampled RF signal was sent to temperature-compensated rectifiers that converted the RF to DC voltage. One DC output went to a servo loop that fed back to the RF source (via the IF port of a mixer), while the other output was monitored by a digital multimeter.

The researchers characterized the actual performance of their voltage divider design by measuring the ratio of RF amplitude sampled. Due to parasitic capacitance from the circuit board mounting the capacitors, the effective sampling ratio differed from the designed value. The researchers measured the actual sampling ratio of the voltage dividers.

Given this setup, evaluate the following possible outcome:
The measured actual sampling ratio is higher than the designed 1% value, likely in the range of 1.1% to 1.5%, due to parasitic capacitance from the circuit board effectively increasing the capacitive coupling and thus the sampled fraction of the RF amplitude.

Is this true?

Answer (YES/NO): NO